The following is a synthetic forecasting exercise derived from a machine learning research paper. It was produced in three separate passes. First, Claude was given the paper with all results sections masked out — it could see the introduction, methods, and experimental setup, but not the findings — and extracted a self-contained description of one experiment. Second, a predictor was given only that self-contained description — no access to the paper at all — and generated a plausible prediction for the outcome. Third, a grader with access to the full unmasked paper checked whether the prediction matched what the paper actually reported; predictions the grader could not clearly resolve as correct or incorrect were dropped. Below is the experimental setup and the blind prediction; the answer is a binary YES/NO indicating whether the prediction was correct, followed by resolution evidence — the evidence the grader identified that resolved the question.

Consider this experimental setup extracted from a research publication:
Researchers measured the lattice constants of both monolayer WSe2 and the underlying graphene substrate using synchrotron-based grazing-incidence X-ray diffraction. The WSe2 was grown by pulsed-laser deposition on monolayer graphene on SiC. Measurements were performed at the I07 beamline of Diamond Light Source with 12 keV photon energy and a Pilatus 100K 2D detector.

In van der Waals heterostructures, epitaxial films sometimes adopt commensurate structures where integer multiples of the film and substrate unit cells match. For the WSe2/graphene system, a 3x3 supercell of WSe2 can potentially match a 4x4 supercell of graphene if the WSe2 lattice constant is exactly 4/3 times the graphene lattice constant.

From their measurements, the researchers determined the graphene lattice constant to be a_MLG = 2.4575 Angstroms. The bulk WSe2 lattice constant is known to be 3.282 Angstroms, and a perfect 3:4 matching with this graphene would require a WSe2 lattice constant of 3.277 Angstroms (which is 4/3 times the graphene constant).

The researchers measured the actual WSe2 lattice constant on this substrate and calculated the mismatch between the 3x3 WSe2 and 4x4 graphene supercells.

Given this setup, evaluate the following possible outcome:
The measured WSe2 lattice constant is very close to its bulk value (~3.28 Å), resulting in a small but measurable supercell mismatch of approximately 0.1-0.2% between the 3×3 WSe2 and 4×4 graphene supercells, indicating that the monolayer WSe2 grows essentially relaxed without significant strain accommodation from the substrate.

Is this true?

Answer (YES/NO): NO